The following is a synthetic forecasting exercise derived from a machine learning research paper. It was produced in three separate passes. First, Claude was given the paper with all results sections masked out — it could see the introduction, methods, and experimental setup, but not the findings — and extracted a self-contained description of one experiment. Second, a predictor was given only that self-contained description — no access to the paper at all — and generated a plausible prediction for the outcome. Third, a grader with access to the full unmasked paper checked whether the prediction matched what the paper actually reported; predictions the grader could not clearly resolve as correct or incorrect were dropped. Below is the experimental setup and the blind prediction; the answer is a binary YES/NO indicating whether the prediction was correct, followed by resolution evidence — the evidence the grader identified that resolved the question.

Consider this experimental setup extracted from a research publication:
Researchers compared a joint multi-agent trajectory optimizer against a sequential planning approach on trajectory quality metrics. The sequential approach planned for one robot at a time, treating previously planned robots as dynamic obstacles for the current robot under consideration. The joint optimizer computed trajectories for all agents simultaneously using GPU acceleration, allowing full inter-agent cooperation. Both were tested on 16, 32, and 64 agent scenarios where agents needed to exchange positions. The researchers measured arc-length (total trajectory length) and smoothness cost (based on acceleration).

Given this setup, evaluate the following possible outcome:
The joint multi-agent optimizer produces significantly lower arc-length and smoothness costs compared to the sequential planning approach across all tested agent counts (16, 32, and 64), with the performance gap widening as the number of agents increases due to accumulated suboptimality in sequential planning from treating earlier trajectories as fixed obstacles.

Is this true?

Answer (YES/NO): NO